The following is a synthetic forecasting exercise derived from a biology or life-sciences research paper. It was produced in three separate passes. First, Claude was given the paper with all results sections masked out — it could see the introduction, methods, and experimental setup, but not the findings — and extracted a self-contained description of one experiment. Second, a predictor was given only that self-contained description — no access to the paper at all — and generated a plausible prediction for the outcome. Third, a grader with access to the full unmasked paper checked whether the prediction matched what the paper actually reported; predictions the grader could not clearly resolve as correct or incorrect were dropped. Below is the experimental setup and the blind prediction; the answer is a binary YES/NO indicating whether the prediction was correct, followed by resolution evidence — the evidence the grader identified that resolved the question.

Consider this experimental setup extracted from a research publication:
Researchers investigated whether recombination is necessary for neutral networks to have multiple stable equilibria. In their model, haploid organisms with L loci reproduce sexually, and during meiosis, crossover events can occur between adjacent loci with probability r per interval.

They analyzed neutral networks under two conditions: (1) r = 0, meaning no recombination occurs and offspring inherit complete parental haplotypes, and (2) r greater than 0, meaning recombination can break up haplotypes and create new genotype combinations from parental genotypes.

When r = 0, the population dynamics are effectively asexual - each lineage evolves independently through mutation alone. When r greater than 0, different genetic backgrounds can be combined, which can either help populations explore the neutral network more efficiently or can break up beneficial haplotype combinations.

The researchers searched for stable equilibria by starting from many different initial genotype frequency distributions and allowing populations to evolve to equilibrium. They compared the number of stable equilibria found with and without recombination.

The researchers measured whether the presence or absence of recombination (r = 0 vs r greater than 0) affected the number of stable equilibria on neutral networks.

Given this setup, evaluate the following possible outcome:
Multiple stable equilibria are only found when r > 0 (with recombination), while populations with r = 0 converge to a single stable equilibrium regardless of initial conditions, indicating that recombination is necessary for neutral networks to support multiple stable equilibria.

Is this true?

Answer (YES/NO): YES